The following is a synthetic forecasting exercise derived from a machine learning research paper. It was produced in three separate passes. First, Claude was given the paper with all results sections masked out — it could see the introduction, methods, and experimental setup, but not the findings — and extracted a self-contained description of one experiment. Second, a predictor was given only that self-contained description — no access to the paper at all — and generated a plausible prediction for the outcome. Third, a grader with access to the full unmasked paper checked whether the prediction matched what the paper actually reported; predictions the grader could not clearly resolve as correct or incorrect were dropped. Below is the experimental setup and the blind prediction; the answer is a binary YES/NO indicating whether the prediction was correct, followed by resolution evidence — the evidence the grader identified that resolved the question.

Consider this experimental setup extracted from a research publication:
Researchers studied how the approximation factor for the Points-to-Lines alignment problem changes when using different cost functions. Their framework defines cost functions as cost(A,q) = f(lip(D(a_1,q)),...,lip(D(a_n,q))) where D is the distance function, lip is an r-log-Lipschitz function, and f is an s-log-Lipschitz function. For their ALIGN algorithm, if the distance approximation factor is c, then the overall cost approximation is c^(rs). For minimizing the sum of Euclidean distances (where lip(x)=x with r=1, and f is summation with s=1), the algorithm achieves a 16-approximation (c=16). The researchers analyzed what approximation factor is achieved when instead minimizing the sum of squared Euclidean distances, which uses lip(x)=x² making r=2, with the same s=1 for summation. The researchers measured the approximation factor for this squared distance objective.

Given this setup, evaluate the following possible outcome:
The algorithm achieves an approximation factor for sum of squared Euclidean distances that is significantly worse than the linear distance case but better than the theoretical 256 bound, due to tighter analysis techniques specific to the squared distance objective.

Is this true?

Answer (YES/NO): NO